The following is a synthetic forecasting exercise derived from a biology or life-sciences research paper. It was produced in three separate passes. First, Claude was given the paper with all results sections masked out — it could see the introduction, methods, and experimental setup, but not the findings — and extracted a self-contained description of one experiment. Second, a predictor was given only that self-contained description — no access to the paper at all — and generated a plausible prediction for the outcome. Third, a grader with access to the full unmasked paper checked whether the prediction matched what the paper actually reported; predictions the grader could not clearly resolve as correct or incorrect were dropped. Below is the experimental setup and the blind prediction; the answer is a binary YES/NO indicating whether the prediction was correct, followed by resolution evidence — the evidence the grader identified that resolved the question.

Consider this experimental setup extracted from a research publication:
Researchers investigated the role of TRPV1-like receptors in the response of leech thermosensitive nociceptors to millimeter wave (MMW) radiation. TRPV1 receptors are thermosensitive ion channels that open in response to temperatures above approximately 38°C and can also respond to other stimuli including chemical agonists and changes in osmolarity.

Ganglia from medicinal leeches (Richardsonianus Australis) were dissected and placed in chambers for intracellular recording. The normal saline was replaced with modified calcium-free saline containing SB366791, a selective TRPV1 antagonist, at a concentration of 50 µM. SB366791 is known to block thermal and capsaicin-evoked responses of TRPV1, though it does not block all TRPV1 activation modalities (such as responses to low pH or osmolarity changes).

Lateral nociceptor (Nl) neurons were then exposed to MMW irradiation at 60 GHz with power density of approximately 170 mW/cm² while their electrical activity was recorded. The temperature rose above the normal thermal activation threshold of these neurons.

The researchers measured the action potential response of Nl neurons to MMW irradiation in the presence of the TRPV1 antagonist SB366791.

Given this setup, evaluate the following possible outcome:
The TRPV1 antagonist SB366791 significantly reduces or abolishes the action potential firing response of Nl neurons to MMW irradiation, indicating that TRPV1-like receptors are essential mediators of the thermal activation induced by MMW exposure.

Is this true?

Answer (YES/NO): NO